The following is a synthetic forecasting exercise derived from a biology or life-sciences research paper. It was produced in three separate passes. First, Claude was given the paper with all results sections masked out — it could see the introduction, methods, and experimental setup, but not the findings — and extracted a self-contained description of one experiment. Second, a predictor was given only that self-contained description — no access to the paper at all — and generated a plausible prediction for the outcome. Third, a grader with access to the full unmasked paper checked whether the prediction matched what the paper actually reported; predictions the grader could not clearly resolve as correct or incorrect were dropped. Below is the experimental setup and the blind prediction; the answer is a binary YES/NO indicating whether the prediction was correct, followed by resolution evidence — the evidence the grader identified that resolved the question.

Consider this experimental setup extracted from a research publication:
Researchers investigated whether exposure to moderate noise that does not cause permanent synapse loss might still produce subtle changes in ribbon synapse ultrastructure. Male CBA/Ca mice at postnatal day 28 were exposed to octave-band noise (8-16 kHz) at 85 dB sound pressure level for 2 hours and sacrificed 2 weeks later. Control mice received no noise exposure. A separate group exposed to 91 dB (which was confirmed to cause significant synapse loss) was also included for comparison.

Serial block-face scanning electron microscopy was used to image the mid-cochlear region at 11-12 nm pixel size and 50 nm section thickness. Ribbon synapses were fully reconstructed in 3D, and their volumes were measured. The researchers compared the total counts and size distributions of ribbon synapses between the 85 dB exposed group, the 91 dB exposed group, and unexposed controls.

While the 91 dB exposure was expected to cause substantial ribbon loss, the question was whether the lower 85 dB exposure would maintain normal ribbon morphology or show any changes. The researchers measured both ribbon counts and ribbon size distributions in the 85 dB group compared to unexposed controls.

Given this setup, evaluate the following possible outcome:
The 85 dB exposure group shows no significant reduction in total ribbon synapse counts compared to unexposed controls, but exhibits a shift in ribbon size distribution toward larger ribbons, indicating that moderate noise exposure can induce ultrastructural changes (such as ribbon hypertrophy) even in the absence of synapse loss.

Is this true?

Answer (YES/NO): YES